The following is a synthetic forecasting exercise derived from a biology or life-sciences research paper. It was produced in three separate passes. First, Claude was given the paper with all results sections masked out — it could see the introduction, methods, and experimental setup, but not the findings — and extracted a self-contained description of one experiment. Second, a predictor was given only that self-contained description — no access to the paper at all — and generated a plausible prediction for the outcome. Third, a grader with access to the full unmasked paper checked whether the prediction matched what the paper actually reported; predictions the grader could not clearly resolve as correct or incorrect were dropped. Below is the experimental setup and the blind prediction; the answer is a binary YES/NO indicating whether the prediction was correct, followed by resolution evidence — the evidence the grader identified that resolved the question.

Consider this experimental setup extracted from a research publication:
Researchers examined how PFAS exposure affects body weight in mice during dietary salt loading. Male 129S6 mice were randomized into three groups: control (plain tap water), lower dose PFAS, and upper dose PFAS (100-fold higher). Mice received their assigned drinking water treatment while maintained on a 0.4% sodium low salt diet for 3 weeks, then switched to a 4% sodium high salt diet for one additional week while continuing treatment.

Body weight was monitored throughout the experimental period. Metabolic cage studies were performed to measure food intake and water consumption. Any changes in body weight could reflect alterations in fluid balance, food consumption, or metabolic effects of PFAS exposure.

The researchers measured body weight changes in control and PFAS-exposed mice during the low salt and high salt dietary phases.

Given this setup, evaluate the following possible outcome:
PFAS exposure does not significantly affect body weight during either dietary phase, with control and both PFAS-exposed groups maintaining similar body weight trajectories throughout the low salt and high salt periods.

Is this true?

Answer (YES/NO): NO